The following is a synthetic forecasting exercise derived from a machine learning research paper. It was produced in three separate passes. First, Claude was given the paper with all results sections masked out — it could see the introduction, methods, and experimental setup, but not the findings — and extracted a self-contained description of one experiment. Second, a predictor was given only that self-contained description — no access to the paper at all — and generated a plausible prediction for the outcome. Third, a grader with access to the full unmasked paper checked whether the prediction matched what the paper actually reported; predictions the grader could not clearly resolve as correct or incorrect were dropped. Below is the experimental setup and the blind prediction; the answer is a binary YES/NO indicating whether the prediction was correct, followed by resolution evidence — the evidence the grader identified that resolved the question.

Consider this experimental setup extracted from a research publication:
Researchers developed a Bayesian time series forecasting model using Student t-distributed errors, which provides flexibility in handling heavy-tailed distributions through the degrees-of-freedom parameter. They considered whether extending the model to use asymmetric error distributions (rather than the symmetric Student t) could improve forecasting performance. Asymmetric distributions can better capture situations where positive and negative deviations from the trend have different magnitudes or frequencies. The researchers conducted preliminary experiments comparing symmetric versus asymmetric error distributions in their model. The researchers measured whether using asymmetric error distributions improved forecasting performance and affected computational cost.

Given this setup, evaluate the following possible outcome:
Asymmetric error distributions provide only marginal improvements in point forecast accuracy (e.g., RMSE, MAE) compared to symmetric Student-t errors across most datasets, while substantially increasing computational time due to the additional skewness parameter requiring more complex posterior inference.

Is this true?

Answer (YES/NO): NO